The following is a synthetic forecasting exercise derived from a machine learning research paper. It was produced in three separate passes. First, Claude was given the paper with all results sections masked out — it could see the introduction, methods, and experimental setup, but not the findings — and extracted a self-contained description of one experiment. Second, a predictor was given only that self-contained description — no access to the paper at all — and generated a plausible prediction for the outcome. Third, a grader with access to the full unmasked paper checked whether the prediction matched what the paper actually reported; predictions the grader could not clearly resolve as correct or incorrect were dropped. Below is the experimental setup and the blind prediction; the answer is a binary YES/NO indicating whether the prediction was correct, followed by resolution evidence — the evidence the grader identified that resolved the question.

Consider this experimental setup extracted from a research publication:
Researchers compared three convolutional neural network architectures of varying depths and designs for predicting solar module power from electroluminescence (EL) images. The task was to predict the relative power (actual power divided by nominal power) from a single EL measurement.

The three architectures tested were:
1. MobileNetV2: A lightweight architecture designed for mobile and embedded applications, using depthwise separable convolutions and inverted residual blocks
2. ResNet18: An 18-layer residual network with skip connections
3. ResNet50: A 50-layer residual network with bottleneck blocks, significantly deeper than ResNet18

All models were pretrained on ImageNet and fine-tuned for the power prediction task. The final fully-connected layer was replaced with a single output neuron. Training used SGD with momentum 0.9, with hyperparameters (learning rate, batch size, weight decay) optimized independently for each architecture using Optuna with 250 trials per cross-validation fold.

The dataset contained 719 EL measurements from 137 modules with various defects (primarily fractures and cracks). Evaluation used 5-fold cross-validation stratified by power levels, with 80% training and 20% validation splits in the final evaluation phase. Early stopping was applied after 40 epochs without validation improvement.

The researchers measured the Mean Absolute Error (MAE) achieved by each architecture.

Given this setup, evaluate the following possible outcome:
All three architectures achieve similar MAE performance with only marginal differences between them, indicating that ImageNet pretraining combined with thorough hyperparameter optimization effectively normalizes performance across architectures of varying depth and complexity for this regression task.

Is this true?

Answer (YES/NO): NO